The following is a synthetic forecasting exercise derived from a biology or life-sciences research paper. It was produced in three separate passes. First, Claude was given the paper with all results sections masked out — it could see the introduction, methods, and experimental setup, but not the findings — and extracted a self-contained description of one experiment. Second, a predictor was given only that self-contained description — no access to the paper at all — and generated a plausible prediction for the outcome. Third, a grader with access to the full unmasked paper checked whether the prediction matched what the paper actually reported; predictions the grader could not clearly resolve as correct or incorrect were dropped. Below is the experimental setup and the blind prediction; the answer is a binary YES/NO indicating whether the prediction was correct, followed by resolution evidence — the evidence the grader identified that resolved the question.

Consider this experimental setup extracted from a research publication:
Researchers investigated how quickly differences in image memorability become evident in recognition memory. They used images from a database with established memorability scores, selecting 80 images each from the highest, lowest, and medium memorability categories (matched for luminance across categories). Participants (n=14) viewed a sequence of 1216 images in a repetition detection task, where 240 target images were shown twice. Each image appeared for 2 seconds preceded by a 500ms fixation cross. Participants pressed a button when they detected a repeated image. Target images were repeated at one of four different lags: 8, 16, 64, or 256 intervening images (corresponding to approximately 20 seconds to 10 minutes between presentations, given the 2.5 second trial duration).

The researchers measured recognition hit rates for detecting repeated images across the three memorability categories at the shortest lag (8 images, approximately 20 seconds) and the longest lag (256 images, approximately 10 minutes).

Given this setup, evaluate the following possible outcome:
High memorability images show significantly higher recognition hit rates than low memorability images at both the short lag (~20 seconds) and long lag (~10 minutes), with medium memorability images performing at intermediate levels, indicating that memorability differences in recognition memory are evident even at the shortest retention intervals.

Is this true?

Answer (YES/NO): YES